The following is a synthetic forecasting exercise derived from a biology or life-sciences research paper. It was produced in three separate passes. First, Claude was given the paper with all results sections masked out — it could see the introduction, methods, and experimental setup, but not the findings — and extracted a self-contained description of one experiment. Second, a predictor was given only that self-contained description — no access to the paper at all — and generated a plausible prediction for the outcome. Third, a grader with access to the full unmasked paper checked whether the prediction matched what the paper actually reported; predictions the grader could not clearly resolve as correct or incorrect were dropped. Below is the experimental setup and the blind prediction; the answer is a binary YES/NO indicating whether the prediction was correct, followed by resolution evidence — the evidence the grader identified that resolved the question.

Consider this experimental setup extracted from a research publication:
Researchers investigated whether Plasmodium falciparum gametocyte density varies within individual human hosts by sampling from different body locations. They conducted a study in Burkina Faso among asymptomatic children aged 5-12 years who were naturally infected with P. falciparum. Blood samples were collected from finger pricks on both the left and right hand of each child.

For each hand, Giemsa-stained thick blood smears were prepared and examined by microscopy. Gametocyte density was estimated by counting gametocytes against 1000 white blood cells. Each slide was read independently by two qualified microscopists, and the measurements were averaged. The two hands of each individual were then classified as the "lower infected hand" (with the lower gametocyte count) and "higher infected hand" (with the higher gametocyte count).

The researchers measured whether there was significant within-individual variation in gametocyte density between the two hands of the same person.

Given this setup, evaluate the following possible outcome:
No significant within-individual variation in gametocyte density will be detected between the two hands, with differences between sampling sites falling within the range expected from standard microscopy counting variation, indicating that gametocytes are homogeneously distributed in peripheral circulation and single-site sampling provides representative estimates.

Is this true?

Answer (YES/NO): NO